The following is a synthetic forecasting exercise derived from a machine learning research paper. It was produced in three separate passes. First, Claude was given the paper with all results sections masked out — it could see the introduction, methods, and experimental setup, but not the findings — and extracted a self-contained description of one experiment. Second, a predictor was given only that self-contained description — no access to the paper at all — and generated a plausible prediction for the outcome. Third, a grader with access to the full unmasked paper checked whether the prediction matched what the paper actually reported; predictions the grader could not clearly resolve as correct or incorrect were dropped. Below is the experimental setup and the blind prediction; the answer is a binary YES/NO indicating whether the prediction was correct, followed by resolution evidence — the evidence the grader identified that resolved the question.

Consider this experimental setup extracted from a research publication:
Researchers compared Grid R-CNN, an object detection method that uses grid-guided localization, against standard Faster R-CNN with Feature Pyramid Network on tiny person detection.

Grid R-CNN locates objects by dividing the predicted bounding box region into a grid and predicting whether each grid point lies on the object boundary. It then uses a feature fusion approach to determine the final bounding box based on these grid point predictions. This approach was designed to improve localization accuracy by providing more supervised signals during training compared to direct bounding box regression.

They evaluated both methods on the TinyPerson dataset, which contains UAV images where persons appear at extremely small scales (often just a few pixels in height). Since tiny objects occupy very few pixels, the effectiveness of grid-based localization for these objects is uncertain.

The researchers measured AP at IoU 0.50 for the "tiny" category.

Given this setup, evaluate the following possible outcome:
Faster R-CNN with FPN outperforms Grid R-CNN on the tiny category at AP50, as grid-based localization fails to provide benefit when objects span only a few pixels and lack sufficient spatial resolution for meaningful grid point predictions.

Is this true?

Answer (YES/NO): NO